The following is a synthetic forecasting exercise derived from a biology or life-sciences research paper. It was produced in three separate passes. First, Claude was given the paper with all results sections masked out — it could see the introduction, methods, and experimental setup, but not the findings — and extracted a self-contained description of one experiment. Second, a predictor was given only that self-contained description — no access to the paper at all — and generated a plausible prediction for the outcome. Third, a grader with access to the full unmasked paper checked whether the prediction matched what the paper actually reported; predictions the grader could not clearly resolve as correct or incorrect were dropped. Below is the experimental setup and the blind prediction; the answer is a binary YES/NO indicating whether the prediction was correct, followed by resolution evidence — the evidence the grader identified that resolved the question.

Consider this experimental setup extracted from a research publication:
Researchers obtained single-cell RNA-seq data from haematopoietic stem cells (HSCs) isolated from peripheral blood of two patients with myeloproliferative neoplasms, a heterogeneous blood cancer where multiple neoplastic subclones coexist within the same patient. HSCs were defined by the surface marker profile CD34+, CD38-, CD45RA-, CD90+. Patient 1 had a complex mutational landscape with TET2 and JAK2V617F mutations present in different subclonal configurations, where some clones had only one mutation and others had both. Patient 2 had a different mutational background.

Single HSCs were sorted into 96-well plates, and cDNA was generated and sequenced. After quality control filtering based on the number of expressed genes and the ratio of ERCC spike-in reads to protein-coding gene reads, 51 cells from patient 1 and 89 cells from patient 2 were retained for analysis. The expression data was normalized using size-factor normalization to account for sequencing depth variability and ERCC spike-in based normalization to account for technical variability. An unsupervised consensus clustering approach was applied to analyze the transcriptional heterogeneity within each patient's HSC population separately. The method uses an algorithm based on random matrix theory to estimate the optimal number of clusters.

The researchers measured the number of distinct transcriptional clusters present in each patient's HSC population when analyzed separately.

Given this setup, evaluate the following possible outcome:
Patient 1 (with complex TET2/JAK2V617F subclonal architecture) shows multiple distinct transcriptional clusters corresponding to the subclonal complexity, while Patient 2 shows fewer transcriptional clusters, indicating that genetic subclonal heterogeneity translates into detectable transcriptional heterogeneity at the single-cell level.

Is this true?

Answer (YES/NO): YES